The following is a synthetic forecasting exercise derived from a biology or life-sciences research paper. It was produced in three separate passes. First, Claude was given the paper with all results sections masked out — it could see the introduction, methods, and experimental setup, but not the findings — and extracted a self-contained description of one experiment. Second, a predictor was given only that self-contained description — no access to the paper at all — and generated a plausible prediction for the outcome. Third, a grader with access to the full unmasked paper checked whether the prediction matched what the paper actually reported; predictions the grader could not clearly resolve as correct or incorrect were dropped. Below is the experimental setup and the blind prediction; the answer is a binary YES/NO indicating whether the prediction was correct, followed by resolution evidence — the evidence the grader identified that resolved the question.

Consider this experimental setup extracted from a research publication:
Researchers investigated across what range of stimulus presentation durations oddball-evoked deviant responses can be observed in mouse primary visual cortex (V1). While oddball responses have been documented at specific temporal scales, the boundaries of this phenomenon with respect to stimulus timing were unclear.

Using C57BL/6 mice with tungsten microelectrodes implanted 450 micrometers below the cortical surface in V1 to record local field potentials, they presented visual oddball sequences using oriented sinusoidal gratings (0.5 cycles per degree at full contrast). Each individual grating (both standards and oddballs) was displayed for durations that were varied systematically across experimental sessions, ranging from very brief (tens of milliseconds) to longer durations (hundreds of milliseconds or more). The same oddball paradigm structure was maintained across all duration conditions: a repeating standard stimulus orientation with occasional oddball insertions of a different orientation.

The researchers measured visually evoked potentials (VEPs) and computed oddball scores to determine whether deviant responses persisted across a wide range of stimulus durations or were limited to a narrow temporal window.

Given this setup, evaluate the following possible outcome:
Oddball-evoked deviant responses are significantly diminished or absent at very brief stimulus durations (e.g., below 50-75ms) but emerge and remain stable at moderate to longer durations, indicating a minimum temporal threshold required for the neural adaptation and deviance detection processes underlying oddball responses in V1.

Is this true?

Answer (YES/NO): NO